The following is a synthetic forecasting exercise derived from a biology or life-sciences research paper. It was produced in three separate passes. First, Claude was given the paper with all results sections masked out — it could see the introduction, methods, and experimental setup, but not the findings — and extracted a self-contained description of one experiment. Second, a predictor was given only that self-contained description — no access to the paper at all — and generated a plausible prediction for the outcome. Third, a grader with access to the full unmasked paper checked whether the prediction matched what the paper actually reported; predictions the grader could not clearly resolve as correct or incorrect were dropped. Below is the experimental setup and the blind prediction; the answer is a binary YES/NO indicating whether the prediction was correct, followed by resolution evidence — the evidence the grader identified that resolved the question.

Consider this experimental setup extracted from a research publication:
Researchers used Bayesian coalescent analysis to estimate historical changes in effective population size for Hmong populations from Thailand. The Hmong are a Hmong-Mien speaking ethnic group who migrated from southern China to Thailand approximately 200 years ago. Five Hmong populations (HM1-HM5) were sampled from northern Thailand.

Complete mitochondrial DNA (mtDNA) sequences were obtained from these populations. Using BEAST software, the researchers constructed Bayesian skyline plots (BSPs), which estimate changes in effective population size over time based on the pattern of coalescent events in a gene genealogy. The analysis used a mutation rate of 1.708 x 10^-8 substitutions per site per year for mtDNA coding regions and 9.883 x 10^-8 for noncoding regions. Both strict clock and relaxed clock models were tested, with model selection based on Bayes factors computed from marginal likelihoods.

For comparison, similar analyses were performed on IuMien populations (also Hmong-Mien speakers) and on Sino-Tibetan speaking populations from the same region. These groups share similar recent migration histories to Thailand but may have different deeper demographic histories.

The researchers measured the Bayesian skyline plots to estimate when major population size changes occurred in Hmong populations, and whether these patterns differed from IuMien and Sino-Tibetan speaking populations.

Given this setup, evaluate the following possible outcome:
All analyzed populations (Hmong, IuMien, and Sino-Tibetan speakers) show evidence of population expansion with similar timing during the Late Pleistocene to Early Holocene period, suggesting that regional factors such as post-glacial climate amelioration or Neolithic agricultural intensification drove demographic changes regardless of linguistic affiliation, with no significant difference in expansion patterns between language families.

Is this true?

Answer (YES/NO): NO